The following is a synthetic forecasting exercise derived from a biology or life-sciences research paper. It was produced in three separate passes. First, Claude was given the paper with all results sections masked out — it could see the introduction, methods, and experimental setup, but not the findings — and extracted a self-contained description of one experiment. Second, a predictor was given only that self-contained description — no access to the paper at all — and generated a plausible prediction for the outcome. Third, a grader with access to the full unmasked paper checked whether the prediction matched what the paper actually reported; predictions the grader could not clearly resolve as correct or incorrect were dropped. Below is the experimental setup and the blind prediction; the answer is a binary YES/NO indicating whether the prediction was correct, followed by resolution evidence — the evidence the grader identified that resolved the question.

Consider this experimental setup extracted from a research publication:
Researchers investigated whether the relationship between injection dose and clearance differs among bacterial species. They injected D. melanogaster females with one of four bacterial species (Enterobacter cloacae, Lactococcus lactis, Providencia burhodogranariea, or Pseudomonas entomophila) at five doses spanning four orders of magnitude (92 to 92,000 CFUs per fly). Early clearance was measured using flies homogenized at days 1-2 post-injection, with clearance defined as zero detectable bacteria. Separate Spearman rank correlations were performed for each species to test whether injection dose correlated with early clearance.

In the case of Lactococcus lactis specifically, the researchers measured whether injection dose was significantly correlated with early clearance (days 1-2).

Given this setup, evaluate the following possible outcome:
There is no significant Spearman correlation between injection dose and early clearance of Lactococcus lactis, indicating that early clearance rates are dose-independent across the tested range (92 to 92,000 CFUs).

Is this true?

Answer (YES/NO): YES